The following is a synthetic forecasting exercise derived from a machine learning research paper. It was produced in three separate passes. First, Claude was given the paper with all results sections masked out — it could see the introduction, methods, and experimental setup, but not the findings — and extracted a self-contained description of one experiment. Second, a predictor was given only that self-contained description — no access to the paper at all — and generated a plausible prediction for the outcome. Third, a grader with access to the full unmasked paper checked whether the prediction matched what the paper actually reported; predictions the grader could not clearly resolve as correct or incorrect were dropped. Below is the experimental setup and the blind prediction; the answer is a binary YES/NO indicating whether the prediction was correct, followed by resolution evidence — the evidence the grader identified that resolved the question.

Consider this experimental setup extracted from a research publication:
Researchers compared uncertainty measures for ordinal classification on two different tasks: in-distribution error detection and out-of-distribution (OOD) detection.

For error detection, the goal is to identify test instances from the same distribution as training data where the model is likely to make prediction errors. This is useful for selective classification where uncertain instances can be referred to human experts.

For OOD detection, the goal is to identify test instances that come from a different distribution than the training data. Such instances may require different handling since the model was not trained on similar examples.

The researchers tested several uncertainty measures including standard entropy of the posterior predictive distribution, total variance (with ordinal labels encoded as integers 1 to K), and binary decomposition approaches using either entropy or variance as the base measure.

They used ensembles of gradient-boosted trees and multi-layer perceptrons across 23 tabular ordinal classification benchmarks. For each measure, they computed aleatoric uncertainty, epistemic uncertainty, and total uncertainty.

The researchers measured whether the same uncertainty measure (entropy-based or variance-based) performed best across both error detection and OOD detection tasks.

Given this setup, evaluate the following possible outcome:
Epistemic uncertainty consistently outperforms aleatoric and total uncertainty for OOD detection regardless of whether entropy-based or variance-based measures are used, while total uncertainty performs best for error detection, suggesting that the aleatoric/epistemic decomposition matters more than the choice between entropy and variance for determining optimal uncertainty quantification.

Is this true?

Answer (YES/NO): NO